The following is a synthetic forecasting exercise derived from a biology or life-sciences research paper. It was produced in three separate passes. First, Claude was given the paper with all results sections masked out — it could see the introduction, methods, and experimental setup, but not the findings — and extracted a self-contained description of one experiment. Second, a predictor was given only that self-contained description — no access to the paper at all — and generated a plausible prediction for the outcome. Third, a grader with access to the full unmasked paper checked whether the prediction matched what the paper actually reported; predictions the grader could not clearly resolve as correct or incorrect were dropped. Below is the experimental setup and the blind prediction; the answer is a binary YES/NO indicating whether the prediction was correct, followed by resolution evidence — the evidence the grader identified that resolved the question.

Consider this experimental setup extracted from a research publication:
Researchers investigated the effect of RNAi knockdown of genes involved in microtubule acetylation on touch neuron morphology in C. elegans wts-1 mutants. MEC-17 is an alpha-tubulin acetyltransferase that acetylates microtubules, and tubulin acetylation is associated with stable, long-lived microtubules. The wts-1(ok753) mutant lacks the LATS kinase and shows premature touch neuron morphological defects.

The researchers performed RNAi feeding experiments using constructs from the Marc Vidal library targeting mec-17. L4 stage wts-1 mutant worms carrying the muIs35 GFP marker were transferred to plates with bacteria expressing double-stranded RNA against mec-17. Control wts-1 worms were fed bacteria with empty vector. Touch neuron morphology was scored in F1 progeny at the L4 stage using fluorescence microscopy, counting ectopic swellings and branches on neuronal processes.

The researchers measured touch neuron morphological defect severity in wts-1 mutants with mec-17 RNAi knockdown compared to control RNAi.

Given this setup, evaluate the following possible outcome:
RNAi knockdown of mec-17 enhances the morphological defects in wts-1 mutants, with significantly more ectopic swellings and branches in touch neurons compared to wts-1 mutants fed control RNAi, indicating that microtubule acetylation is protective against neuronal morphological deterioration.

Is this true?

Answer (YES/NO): NO